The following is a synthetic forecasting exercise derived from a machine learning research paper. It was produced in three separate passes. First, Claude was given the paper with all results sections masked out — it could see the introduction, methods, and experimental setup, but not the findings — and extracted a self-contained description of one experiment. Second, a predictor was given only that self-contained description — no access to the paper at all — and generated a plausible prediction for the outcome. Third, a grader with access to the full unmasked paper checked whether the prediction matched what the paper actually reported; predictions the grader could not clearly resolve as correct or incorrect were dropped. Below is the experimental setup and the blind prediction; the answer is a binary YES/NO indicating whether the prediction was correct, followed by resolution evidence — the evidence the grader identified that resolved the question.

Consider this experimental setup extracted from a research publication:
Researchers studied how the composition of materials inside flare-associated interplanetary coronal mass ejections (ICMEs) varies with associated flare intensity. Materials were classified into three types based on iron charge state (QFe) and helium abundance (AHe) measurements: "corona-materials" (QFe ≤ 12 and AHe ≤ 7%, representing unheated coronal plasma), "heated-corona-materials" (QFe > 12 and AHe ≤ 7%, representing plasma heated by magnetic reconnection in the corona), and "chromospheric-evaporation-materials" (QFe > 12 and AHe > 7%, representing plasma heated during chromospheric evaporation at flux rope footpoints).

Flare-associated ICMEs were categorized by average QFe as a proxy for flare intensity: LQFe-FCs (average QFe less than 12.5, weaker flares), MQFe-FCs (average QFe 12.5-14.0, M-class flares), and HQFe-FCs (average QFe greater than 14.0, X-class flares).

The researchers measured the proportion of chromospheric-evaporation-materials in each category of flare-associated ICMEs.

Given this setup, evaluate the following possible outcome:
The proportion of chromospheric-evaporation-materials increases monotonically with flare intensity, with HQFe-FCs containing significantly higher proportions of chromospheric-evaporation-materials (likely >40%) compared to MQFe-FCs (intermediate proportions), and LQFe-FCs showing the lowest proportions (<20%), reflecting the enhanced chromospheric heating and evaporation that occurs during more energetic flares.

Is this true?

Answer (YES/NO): YES